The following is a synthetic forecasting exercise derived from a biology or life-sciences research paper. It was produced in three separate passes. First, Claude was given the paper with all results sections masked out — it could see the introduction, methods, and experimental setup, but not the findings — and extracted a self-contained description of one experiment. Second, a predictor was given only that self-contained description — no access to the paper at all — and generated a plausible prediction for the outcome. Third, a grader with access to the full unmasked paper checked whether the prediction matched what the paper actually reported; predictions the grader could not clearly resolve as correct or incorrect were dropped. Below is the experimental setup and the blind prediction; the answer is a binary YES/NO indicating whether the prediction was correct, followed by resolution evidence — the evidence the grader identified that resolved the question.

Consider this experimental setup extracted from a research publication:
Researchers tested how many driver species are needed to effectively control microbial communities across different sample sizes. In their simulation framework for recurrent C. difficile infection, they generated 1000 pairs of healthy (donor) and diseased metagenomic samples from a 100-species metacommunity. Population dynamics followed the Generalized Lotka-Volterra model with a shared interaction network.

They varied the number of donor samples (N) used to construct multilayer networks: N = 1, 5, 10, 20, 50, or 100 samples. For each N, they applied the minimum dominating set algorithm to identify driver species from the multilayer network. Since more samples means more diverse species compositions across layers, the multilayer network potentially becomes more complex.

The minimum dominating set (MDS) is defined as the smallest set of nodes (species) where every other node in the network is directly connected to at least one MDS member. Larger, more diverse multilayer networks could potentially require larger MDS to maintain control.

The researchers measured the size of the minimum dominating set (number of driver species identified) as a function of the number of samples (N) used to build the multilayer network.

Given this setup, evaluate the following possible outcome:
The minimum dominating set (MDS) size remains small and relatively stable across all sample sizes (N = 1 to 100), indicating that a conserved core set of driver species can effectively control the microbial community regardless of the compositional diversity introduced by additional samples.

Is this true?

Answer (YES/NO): NO